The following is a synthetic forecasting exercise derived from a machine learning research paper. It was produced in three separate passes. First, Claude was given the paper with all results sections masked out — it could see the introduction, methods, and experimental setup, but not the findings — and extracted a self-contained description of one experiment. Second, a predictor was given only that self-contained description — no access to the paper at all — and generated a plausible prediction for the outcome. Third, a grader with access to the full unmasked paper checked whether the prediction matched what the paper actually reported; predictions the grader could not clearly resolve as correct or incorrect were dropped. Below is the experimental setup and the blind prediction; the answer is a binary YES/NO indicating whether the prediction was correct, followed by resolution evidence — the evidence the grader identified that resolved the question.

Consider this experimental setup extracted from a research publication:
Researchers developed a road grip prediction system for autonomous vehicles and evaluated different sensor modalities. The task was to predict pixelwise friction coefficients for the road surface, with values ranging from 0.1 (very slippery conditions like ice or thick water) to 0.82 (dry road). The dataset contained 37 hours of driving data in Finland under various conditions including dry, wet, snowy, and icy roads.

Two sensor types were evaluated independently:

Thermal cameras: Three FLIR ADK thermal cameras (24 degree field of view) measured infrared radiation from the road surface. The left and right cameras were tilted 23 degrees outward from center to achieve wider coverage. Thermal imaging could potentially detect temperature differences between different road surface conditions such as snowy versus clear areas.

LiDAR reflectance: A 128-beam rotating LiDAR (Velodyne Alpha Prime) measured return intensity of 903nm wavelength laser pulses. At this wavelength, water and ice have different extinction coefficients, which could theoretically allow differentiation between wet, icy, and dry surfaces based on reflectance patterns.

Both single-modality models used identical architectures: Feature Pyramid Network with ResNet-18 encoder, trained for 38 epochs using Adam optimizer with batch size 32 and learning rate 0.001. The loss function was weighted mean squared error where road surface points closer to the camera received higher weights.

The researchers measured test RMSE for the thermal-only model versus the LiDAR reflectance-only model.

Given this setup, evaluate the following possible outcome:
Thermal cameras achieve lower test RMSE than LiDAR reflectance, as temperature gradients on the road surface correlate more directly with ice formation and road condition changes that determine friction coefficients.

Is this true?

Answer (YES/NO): NO